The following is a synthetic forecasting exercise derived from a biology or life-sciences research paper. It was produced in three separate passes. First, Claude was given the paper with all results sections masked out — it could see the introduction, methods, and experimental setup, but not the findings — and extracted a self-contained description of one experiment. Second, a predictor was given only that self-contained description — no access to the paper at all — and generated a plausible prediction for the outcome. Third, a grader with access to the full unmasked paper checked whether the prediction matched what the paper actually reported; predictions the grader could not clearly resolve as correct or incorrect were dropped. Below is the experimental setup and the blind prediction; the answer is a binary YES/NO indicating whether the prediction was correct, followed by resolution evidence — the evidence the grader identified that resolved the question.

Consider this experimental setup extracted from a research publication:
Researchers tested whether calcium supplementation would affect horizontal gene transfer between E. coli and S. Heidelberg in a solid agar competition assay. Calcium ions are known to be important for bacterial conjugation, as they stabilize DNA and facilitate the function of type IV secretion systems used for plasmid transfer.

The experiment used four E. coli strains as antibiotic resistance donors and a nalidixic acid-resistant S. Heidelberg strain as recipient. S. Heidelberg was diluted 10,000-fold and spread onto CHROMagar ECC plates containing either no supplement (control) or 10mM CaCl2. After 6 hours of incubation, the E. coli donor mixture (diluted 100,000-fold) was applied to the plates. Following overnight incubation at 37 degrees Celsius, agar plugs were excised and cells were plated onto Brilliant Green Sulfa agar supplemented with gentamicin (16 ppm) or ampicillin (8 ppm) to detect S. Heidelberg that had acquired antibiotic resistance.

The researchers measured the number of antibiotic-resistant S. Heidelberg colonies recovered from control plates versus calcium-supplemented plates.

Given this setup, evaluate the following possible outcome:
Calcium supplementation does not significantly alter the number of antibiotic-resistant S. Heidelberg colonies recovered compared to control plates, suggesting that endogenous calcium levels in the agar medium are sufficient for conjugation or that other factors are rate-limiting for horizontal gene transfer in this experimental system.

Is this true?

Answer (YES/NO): NO